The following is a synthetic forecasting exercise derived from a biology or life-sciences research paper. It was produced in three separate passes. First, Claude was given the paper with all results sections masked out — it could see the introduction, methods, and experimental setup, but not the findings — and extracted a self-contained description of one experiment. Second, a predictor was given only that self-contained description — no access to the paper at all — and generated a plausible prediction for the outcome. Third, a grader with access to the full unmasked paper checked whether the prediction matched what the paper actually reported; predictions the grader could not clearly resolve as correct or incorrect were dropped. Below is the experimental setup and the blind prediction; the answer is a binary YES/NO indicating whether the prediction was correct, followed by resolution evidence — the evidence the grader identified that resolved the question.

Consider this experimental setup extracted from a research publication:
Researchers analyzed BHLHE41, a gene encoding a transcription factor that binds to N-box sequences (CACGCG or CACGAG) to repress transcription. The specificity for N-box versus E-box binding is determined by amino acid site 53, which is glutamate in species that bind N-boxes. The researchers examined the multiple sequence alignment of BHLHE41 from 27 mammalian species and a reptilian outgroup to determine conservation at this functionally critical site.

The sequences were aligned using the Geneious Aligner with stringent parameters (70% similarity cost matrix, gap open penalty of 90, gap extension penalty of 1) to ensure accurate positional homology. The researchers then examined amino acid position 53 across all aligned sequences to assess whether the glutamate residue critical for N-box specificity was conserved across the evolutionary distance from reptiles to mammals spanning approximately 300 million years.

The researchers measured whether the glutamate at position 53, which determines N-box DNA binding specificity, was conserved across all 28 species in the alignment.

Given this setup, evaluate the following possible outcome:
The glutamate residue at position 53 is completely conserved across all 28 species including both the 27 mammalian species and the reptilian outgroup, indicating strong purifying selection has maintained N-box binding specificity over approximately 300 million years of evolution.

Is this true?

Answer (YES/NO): YES